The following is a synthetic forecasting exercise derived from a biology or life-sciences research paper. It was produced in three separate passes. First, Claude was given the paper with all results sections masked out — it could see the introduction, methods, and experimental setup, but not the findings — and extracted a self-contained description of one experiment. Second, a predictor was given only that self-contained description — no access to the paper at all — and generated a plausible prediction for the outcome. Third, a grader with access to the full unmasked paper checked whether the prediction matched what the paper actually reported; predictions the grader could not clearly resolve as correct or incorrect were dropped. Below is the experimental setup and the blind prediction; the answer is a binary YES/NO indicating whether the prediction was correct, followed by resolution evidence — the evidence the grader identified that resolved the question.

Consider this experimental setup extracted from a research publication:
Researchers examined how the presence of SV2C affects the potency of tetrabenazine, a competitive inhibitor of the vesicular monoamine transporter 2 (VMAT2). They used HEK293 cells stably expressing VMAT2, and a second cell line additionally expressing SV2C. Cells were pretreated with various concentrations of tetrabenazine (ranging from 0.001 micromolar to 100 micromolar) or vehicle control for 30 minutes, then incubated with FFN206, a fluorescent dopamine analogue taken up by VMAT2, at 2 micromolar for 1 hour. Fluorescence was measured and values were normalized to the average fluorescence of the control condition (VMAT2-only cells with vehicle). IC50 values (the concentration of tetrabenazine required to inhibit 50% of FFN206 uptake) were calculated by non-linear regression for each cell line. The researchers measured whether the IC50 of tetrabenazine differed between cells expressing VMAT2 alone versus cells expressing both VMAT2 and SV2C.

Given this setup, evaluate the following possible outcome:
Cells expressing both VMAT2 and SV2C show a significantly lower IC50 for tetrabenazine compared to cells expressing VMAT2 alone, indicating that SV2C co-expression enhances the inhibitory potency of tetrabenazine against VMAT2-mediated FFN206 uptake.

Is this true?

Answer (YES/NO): NO